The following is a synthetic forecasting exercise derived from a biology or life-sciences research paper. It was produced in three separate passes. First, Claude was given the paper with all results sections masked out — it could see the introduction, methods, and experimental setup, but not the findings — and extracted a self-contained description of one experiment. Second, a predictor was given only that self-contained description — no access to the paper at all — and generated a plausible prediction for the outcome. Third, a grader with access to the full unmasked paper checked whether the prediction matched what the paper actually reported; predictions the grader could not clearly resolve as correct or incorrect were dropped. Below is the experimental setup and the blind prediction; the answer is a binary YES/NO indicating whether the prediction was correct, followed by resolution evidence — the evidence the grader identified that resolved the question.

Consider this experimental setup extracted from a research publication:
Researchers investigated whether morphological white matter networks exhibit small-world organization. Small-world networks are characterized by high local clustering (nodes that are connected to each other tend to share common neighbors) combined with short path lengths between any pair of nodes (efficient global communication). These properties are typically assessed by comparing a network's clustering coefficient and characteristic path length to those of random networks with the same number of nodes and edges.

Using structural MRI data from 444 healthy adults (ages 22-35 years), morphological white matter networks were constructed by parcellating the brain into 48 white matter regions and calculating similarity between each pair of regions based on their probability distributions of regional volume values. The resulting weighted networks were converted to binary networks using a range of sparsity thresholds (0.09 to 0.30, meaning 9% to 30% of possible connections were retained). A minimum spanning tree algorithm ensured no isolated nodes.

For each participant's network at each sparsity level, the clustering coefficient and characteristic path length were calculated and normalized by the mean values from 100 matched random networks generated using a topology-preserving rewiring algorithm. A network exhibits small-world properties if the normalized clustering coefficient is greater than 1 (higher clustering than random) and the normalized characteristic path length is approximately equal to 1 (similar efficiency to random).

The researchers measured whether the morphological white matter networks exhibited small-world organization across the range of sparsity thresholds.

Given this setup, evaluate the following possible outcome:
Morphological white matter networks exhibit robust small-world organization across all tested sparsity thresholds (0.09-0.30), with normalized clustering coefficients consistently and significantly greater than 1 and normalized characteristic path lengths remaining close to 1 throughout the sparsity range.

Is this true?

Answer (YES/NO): YES